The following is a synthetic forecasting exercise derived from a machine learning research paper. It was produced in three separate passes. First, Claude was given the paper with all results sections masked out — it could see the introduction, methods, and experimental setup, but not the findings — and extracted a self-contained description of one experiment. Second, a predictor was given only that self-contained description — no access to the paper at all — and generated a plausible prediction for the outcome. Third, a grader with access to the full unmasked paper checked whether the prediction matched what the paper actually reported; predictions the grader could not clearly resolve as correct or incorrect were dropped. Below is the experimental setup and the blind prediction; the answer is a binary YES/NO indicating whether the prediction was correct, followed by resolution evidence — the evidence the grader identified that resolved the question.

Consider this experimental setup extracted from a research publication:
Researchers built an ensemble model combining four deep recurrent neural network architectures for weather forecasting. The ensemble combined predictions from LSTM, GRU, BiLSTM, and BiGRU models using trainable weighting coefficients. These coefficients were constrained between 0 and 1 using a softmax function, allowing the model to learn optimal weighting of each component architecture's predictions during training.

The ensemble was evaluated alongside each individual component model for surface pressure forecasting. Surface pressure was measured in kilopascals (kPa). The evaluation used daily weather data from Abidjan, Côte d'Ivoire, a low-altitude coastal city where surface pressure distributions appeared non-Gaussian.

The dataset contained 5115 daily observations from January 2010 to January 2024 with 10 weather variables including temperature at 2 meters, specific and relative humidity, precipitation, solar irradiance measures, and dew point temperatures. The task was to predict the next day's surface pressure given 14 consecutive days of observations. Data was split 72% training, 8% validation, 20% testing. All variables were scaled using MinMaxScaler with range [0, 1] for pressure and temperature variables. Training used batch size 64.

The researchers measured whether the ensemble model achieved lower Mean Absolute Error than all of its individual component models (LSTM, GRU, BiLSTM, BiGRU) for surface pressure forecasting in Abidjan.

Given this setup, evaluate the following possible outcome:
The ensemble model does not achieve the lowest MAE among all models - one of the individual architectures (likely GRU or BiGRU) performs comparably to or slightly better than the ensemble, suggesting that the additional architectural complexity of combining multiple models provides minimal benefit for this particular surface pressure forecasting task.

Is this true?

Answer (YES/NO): NO